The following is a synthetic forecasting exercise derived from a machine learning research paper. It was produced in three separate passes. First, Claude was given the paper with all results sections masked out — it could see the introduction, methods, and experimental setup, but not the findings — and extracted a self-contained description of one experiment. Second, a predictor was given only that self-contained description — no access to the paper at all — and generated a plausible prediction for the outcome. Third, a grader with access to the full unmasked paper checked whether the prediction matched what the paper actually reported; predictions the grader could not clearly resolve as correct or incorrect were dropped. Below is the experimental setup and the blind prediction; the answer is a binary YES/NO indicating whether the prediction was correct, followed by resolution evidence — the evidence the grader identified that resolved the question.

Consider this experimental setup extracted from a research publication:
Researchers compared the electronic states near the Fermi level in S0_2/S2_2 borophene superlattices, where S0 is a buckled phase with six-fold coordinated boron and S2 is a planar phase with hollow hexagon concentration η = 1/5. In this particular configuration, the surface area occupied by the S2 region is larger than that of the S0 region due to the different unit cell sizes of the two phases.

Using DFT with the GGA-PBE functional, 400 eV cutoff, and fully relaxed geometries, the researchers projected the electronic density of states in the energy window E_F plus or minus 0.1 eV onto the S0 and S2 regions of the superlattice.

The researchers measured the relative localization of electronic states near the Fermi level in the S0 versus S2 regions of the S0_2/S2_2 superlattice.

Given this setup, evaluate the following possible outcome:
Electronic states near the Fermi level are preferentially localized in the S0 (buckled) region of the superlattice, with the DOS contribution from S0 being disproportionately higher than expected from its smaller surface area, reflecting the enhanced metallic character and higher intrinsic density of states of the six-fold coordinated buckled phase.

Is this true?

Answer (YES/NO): NO